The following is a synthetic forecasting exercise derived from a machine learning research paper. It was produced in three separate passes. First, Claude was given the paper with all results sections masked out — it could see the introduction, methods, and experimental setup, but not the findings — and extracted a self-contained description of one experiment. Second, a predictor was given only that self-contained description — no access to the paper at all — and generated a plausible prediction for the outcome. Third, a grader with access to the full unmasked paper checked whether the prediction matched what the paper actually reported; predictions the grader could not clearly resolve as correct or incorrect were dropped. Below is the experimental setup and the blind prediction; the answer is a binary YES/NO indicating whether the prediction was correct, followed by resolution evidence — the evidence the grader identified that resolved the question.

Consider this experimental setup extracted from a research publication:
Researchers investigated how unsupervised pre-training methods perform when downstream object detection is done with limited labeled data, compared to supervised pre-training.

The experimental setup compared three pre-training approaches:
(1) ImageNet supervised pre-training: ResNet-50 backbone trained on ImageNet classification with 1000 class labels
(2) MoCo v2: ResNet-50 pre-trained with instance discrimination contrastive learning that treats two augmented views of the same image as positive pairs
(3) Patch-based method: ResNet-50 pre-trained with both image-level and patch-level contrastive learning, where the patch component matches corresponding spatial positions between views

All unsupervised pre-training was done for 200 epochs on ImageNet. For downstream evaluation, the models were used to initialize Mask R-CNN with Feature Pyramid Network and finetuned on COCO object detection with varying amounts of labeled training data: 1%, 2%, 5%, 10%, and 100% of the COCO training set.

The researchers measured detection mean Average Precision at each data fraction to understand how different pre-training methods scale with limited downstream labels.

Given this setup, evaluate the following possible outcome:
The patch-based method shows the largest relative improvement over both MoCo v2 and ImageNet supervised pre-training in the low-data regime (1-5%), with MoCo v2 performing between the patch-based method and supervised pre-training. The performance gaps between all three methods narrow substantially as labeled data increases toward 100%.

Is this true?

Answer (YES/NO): NO